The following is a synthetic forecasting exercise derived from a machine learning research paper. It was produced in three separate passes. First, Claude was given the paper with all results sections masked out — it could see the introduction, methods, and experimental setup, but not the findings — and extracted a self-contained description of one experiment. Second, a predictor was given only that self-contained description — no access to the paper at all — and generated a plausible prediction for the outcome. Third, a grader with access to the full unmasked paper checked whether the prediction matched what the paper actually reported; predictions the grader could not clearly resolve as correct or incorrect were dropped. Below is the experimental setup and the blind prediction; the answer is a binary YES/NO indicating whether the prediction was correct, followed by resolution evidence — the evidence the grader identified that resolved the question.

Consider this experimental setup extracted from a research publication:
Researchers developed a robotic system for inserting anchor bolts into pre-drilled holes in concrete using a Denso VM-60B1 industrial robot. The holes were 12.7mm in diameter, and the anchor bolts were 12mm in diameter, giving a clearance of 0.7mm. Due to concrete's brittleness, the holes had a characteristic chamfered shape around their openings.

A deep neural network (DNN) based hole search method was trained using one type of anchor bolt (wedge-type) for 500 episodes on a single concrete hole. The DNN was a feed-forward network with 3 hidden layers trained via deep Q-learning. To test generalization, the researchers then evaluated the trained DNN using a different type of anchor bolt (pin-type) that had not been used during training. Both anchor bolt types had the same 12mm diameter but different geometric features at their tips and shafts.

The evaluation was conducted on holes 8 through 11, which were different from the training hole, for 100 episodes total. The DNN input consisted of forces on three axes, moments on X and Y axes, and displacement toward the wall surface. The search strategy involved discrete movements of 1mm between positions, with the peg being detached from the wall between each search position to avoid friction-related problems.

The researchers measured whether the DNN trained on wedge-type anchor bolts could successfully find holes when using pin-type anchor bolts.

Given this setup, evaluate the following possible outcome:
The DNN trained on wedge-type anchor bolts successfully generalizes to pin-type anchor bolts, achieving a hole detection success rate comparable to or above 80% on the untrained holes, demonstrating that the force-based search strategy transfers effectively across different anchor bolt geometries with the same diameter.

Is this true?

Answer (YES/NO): YES